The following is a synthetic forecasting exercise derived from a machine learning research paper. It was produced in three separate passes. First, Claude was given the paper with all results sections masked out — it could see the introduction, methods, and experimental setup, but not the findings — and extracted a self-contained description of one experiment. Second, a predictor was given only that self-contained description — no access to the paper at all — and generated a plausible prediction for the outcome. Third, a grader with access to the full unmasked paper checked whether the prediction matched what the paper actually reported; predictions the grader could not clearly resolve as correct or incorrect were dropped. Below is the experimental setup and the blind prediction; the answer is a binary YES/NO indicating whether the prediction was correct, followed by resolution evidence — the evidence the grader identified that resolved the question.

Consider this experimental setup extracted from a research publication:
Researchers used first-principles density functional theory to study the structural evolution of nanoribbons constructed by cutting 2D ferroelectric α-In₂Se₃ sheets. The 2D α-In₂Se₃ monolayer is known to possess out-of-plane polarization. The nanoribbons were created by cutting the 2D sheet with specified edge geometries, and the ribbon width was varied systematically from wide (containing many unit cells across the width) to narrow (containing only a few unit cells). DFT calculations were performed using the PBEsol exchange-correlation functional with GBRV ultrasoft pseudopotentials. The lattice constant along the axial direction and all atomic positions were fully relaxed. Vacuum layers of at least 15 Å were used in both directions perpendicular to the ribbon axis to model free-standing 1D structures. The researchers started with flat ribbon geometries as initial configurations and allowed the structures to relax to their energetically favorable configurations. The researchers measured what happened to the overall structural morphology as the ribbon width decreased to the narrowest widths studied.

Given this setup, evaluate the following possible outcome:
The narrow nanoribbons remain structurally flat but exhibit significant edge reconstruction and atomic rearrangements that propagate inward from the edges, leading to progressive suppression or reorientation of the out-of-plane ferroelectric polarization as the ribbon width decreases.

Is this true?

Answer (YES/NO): NO